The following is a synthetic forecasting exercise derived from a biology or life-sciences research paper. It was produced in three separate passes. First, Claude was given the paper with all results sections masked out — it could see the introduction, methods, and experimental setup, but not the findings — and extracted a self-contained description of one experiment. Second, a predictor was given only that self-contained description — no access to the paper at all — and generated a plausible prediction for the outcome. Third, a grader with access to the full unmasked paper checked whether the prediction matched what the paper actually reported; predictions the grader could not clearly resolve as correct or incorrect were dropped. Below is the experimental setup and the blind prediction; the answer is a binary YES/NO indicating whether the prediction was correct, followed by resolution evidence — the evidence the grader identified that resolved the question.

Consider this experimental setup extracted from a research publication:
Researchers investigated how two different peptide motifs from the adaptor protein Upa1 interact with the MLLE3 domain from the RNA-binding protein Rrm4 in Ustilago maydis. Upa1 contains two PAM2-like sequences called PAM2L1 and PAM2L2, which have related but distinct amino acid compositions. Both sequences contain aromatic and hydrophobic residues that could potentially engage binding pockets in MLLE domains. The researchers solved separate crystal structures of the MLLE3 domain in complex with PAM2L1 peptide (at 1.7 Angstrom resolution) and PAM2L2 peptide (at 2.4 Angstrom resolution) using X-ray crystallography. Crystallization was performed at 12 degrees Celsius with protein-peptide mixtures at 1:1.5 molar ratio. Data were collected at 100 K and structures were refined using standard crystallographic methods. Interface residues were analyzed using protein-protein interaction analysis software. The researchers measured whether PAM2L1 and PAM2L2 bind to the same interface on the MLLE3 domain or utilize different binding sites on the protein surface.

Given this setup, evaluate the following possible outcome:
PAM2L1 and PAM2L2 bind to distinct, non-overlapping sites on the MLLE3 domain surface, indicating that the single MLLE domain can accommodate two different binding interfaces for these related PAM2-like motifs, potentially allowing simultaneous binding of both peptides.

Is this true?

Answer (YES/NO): NO